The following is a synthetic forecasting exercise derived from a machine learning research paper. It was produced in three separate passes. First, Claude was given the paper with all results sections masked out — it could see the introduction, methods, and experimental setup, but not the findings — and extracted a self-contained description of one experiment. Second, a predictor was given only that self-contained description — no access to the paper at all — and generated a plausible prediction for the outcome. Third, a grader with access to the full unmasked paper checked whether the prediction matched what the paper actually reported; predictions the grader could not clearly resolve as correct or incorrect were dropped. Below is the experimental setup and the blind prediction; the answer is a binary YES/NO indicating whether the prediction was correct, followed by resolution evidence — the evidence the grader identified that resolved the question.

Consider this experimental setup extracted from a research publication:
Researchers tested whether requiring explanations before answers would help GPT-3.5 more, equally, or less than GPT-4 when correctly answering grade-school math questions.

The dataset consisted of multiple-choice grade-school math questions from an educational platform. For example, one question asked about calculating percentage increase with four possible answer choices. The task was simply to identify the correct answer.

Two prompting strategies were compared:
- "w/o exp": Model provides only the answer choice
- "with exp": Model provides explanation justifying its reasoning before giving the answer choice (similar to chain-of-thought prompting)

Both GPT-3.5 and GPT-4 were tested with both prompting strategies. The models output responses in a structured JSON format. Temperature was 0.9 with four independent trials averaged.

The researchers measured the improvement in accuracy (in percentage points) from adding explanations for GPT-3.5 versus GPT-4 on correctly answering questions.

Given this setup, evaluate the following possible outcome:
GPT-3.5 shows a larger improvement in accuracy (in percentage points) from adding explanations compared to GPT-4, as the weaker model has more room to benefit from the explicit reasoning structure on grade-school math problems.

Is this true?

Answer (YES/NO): YES